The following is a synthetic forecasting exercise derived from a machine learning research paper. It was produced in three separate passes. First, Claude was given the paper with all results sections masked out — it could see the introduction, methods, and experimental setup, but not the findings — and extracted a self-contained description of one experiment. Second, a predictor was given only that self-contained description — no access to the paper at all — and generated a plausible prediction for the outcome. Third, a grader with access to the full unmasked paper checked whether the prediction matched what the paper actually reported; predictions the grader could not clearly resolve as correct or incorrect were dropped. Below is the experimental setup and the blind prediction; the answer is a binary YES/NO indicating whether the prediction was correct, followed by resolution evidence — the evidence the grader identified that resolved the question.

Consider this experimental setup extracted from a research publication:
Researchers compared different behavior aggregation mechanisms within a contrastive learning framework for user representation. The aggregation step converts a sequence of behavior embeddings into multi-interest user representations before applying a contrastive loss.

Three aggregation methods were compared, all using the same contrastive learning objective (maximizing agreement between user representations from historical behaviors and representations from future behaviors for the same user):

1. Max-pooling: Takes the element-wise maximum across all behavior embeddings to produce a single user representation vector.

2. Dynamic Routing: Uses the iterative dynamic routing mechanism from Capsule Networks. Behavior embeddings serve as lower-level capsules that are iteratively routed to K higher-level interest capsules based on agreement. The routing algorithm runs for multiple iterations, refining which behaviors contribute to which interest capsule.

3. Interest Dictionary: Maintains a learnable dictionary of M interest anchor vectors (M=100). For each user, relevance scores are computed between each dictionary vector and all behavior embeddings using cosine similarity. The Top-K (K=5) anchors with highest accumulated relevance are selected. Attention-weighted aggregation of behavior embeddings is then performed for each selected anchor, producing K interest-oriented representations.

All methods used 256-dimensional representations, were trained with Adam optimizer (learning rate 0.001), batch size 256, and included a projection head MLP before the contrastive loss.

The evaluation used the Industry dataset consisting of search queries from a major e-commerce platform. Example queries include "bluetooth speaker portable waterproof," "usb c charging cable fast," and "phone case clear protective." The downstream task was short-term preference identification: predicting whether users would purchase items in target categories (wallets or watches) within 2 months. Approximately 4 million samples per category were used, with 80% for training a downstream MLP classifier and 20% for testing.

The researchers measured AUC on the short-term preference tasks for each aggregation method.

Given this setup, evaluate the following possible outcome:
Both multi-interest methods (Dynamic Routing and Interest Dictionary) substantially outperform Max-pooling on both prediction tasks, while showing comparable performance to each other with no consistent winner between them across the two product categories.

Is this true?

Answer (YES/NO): NO